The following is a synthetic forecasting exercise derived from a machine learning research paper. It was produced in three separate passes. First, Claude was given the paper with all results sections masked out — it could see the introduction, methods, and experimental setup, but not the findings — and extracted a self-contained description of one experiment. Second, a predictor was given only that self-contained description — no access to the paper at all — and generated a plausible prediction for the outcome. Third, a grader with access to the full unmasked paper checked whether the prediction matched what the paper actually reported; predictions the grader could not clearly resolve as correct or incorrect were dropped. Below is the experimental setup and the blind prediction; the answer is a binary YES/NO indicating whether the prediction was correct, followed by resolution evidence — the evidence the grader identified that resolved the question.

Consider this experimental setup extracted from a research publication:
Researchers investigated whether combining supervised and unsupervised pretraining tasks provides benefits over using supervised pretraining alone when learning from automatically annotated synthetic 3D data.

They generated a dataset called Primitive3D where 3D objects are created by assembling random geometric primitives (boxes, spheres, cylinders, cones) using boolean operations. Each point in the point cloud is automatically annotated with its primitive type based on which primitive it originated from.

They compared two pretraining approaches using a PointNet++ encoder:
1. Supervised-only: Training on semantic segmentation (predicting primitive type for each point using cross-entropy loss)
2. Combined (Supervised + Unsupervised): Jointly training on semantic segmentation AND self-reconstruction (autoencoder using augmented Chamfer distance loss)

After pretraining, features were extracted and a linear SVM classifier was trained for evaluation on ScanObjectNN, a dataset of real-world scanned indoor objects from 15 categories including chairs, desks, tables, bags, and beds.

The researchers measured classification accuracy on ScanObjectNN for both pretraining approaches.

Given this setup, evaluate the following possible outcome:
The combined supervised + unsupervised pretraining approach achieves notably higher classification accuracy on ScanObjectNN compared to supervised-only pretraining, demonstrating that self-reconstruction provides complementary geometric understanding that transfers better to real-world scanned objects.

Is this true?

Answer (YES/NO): YES